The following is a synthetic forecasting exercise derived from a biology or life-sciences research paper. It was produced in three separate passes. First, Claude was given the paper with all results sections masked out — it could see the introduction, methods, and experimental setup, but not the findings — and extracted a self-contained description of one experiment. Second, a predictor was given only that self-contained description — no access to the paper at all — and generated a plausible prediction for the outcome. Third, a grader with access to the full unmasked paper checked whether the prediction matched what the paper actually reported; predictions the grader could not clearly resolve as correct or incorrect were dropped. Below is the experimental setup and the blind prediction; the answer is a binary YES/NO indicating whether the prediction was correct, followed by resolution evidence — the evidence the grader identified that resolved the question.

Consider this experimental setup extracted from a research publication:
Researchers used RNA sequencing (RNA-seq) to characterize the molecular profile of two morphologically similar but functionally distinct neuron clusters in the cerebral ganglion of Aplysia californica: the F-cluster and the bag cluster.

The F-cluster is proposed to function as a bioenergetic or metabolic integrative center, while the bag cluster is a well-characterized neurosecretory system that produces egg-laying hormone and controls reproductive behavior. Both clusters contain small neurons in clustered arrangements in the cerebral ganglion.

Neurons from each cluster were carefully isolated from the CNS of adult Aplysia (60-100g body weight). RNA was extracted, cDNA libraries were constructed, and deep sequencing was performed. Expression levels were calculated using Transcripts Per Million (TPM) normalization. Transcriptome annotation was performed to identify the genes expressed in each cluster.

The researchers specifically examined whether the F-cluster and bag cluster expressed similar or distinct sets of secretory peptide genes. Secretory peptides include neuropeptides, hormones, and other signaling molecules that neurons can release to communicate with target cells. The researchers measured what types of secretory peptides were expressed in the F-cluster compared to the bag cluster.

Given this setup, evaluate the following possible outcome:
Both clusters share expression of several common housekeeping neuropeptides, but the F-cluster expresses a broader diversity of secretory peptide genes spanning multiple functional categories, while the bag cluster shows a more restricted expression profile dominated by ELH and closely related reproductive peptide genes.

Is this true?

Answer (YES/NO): NO